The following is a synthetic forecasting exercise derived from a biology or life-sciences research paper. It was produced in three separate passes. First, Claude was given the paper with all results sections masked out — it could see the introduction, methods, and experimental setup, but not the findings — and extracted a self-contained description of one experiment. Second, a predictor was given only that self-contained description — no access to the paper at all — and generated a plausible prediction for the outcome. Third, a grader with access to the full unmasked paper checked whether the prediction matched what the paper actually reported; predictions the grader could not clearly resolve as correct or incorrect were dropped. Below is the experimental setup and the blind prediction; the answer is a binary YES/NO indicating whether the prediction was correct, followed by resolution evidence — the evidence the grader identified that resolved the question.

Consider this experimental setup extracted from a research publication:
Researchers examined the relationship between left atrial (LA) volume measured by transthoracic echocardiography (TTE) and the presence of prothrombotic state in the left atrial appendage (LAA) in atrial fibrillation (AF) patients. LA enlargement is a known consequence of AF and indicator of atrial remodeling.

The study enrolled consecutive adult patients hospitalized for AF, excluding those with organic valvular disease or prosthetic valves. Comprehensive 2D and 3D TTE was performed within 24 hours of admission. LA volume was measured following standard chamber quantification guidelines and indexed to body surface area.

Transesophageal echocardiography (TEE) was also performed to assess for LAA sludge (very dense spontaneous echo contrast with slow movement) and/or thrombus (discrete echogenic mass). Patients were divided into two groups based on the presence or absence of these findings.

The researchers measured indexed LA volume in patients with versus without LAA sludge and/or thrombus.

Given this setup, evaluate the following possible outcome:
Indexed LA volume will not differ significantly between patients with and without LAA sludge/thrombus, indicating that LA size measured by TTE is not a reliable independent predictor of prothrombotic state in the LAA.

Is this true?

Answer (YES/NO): NO